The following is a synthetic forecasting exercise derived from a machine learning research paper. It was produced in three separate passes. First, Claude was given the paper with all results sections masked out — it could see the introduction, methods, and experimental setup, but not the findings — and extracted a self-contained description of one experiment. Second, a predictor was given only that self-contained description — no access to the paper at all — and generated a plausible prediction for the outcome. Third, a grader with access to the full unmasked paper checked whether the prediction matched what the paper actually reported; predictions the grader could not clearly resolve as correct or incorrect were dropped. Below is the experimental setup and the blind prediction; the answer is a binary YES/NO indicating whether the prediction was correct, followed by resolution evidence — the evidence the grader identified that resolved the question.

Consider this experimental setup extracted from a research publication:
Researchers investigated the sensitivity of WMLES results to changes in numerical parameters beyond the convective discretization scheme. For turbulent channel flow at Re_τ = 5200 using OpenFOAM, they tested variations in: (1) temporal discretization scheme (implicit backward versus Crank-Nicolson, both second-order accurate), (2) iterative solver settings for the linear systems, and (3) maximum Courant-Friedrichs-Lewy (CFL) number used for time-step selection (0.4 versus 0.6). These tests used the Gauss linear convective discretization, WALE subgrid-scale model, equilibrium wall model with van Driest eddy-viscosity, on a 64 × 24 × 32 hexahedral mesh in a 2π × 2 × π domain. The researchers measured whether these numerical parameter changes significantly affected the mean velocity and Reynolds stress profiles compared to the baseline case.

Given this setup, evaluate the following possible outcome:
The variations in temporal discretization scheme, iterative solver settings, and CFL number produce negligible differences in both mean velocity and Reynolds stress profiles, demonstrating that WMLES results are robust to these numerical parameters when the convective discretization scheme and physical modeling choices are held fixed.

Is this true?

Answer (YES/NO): YES